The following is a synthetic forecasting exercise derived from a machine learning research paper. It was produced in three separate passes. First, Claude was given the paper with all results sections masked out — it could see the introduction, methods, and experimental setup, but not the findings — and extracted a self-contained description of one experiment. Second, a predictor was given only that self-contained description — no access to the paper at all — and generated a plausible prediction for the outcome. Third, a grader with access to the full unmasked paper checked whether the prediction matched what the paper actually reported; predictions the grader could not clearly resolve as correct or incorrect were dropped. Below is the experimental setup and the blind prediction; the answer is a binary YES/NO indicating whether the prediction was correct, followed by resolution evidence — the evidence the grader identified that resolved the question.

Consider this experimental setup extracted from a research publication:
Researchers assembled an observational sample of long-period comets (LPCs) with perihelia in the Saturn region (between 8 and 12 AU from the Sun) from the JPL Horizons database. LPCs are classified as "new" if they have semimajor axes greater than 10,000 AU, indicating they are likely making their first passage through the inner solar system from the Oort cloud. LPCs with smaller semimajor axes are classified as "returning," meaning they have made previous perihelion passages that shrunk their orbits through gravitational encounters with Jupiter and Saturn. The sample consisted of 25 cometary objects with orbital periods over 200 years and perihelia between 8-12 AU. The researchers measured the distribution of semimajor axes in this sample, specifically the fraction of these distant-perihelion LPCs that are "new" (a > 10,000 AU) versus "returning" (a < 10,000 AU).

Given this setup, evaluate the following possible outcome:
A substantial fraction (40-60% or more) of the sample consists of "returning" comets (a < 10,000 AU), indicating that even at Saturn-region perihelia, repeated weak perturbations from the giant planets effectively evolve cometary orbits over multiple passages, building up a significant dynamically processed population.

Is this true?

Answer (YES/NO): NO